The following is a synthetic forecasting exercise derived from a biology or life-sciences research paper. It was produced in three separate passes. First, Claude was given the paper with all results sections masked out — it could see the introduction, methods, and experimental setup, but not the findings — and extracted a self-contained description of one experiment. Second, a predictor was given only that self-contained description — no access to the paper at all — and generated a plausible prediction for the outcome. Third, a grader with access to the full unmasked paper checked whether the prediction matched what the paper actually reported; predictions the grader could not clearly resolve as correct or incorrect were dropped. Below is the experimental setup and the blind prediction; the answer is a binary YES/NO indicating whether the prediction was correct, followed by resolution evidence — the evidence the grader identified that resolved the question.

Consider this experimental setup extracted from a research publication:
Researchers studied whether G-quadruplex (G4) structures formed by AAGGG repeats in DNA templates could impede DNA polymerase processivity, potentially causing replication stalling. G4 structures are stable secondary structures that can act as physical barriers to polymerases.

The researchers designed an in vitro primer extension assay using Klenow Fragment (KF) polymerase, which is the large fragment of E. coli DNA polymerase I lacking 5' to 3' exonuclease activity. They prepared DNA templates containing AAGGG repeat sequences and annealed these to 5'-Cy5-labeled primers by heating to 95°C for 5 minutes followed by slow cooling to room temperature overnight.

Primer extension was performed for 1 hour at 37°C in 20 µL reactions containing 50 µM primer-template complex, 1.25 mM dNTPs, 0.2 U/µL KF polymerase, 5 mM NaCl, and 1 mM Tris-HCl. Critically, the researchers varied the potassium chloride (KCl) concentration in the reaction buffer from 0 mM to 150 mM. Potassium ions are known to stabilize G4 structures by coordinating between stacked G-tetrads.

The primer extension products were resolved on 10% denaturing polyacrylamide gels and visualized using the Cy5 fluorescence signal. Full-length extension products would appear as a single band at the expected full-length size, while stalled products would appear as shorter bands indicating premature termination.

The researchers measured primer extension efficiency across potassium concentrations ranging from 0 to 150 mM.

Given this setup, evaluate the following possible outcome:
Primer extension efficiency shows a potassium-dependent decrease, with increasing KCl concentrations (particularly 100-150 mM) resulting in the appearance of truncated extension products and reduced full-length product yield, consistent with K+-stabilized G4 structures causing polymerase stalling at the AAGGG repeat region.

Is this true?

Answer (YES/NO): YES